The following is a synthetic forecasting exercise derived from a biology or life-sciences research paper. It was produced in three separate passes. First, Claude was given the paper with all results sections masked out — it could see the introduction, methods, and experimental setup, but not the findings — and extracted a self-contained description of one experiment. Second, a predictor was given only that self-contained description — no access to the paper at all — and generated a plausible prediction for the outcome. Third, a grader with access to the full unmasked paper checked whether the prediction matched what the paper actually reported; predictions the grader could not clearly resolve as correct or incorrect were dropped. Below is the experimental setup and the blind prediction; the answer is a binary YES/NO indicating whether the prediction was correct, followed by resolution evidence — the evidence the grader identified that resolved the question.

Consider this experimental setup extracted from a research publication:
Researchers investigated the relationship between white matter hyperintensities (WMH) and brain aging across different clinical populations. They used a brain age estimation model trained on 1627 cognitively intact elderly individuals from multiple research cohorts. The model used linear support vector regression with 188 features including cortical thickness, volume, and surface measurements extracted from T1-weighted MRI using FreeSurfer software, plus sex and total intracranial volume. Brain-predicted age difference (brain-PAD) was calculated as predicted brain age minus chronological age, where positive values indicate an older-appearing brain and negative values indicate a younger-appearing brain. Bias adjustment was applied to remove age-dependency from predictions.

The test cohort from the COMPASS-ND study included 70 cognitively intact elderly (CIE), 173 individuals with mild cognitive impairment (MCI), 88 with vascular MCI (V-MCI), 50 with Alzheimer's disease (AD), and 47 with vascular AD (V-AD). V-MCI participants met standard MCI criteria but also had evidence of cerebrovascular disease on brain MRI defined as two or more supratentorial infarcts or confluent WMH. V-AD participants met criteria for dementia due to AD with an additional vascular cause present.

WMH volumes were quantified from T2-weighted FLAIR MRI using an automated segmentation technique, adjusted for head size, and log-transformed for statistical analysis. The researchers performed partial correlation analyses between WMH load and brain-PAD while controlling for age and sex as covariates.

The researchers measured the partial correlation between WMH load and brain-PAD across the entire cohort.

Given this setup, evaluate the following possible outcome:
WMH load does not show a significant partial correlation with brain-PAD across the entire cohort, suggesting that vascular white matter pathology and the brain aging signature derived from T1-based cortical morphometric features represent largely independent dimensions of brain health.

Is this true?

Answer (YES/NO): NO